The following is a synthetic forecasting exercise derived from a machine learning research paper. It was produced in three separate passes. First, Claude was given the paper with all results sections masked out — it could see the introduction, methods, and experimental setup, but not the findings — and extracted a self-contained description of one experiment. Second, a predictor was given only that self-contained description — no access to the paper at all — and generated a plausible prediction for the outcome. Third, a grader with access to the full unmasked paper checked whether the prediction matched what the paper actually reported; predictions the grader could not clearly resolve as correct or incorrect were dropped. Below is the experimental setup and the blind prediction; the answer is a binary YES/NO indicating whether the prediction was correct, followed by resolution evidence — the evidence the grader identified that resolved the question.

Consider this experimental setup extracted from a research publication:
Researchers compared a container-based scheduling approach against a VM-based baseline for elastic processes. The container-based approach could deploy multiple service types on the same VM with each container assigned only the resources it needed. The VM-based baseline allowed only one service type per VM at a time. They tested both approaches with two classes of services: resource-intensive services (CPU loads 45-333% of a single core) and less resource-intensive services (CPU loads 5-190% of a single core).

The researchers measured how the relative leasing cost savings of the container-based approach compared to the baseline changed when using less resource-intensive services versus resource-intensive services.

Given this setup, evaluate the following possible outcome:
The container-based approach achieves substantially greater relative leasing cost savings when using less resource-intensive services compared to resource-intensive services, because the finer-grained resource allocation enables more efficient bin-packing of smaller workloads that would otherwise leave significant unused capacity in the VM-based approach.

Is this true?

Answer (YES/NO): YES